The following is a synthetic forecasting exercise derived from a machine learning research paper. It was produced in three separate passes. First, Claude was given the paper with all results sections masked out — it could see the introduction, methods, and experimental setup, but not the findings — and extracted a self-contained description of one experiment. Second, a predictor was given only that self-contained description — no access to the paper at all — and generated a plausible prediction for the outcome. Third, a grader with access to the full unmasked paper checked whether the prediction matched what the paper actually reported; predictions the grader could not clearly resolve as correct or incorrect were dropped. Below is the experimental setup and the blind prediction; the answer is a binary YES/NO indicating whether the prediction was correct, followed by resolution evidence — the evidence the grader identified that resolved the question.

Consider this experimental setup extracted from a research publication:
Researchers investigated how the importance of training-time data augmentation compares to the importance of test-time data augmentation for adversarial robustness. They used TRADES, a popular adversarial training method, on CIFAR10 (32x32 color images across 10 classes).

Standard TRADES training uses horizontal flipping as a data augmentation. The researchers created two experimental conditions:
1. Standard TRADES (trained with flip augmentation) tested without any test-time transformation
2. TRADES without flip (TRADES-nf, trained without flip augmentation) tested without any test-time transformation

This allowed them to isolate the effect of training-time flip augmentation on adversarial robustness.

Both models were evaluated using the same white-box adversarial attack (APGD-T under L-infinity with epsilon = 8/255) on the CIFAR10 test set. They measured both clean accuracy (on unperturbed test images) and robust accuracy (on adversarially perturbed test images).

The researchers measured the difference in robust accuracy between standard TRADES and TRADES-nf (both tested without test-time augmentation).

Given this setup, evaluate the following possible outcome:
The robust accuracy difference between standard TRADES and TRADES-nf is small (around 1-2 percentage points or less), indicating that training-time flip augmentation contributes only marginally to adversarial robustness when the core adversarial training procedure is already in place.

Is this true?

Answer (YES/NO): NO